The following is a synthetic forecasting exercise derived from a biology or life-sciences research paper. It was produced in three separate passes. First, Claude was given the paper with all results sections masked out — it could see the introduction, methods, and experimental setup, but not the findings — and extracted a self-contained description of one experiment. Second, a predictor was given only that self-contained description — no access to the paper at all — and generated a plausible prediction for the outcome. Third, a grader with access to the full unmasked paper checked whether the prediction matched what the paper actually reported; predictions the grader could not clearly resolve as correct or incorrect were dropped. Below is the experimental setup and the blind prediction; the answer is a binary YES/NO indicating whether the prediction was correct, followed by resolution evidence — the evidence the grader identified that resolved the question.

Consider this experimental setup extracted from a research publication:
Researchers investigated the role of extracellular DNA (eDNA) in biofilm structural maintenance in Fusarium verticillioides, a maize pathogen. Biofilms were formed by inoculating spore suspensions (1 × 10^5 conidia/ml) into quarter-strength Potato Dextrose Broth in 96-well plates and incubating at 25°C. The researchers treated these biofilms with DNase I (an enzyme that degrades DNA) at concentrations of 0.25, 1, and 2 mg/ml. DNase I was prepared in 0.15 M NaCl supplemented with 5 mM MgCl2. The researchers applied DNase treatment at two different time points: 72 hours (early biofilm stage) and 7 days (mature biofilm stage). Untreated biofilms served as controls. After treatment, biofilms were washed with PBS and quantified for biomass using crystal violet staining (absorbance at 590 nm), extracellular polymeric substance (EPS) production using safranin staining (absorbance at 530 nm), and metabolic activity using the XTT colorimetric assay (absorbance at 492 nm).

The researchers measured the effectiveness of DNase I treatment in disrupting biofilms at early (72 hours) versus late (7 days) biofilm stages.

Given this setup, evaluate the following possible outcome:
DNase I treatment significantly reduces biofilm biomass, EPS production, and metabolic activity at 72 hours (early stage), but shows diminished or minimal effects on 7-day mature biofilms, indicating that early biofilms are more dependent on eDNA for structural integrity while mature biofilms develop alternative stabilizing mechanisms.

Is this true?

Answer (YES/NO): NO